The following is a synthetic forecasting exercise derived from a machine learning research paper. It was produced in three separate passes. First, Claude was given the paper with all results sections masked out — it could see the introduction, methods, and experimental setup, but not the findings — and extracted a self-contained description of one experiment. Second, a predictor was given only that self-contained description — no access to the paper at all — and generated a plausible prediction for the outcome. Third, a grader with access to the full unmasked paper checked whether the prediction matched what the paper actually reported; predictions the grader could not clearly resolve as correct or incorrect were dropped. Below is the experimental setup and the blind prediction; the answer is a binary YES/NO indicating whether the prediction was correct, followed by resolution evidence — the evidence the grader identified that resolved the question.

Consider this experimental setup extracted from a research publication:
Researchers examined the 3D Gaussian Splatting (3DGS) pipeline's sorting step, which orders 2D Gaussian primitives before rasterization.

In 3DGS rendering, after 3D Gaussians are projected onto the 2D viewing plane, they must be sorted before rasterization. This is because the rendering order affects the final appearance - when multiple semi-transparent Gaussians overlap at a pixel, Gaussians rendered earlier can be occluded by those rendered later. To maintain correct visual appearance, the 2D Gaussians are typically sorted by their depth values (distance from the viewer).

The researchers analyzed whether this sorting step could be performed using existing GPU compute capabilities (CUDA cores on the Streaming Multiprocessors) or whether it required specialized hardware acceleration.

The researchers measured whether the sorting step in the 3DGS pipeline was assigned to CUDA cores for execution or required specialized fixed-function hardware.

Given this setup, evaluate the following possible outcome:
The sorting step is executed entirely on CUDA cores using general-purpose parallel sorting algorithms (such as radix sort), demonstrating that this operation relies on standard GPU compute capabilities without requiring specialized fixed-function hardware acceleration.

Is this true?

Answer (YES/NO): YES